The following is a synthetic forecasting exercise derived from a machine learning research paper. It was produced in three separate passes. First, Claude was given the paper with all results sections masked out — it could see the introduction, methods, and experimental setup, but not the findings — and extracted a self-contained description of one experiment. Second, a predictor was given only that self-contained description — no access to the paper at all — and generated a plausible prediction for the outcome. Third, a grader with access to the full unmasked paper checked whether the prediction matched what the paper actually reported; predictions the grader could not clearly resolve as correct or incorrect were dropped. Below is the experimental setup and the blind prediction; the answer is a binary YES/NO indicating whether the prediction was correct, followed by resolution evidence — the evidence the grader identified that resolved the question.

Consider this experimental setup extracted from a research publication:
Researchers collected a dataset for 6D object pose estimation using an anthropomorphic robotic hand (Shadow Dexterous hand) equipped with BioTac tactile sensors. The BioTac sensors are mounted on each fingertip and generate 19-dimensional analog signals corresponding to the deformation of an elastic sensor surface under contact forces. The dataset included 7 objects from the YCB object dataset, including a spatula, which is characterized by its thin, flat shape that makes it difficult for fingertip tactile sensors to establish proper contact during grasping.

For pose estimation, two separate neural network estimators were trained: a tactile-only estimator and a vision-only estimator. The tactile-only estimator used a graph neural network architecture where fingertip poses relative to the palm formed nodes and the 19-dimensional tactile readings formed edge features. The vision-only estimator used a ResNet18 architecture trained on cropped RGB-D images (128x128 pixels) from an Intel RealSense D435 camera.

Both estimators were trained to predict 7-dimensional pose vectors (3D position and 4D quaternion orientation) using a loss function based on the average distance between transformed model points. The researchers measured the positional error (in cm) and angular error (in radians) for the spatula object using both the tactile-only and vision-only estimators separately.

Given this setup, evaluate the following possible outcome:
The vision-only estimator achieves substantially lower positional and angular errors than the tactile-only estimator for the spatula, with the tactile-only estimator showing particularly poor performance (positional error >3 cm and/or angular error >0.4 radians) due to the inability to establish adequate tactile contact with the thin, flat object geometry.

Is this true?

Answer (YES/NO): YES